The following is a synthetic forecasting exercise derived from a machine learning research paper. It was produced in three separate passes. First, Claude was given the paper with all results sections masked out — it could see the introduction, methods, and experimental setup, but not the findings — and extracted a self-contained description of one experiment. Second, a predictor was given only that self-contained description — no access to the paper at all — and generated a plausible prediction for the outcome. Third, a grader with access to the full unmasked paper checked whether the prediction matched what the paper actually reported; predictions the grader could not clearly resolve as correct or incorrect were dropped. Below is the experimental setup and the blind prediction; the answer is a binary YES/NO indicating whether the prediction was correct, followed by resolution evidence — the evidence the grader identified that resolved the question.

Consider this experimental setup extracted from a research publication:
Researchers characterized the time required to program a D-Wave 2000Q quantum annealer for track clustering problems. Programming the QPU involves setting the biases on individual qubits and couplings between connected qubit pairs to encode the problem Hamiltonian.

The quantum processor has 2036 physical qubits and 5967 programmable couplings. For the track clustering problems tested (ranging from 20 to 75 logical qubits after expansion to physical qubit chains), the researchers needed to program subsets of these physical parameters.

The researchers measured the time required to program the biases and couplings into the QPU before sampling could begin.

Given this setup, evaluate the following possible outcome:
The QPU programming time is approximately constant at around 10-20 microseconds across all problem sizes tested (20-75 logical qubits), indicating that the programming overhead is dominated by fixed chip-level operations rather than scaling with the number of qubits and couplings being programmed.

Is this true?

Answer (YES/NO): NO